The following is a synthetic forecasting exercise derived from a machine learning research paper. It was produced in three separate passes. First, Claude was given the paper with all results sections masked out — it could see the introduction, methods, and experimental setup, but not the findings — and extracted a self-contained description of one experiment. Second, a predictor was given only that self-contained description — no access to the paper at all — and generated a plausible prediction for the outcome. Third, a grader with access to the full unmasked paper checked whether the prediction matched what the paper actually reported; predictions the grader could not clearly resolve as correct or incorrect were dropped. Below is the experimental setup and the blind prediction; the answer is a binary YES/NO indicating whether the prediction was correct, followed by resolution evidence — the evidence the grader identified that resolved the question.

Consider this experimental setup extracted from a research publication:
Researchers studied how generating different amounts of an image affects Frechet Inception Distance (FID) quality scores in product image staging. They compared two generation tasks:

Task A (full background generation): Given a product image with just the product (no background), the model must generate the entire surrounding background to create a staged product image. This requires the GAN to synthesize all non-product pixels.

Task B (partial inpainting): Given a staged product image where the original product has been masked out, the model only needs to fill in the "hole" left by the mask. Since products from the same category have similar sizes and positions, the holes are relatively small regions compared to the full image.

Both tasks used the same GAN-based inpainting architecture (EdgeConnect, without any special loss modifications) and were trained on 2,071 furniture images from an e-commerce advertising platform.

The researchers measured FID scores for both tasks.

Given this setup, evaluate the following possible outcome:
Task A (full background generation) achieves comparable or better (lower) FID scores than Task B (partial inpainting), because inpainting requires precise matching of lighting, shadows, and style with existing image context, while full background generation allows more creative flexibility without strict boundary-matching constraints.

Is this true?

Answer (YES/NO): NO